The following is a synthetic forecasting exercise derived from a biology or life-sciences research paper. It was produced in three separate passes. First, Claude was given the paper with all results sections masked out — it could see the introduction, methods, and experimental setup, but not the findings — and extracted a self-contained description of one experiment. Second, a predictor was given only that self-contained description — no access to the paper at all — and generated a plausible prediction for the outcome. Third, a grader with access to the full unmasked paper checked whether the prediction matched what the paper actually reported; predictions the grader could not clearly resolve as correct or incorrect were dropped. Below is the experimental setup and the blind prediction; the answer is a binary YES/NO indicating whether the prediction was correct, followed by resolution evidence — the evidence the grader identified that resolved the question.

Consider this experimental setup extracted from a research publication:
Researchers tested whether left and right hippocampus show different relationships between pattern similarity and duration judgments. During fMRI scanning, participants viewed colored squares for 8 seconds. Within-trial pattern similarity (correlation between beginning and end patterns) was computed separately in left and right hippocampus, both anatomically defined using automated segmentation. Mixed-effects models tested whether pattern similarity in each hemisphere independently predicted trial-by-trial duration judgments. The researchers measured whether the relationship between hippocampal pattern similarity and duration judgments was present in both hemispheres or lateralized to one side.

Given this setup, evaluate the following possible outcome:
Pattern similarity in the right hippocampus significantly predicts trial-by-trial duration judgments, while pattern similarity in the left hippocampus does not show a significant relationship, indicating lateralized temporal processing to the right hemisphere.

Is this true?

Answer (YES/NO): NO